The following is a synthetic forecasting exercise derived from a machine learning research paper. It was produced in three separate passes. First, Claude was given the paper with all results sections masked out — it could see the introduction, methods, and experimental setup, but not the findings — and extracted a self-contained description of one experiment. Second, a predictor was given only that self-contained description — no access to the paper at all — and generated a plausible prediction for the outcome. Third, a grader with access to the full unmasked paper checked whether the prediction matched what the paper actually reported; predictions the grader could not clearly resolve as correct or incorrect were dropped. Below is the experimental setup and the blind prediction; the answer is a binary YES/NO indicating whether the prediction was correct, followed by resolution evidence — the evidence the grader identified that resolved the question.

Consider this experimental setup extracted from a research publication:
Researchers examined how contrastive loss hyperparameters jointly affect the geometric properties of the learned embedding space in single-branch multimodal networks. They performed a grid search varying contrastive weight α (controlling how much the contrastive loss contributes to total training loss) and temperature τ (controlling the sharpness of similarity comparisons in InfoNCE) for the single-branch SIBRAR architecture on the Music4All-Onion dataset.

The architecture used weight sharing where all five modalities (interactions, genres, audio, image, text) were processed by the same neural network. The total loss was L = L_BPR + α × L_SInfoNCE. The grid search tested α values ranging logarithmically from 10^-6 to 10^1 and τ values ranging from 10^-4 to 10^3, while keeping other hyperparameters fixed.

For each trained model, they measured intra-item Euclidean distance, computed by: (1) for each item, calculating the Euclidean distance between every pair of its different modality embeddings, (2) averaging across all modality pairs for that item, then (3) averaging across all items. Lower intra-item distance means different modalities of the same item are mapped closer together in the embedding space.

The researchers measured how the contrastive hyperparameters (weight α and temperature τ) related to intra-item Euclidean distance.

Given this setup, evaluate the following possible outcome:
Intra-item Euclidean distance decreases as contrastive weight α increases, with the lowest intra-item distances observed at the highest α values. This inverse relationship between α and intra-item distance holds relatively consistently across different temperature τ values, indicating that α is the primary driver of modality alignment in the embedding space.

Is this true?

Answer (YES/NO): NO